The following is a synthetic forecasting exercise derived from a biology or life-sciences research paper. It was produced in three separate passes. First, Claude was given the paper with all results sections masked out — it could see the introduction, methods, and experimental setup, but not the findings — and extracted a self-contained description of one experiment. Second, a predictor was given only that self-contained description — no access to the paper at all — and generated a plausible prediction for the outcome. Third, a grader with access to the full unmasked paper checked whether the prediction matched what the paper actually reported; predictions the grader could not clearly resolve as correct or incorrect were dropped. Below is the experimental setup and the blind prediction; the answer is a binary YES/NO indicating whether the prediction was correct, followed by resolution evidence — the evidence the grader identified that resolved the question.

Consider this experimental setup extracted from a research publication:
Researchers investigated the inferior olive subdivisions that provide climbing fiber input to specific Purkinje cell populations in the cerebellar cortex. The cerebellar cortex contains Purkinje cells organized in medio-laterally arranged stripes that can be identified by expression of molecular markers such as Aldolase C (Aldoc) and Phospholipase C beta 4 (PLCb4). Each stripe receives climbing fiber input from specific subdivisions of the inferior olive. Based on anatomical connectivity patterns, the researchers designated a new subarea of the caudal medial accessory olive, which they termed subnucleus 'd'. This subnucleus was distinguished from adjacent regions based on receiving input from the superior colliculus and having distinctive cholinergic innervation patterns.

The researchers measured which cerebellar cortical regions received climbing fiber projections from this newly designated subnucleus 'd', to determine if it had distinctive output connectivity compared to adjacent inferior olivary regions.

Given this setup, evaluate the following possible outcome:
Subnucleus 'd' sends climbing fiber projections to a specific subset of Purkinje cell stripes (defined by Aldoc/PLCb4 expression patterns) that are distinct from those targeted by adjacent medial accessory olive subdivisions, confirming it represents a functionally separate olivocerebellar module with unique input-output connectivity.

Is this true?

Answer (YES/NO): YES